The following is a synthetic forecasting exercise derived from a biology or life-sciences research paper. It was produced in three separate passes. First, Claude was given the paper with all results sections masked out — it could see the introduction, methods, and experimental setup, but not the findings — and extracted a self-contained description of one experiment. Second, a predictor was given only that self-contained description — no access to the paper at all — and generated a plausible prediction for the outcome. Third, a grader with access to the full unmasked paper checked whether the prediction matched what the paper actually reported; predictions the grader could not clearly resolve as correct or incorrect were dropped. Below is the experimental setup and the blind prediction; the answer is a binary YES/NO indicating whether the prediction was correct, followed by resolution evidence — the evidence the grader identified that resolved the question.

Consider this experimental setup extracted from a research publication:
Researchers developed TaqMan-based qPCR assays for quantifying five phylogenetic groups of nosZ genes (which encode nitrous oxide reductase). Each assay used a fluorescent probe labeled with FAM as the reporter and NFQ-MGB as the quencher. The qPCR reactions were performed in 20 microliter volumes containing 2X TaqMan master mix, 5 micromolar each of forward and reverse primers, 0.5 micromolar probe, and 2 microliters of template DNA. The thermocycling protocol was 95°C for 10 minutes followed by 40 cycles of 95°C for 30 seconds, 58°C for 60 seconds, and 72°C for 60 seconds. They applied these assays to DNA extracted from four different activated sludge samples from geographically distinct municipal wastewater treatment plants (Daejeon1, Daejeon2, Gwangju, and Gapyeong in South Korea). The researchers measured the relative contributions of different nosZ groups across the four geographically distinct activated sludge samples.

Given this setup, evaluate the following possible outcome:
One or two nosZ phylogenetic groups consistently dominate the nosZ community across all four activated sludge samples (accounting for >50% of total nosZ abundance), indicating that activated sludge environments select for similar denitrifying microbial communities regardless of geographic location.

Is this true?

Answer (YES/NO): YES